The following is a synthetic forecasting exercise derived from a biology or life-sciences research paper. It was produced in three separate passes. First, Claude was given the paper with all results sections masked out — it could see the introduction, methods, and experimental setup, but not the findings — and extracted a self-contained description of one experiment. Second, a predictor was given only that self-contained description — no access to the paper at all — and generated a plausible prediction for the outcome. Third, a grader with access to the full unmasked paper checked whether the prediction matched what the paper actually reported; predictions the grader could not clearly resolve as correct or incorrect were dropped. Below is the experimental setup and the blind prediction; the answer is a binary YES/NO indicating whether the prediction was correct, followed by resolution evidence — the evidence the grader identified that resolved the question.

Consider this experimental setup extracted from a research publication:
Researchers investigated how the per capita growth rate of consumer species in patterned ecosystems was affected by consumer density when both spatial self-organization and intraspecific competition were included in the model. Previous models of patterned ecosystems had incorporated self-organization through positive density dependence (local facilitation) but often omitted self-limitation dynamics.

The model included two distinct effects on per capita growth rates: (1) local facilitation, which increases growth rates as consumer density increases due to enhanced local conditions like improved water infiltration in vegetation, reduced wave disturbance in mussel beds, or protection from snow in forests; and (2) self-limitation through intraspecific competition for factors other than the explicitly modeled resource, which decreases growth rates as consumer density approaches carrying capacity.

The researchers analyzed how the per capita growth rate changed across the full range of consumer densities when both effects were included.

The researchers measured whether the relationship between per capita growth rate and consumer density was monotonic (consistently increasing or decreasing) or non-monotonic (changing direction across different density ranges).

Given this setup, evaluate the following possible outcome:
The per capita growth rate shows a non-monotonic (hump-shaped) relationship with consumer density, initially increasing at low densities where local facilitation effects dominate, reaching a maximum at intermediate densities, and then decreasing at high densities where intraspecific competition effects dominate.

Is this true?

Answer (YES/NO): YES